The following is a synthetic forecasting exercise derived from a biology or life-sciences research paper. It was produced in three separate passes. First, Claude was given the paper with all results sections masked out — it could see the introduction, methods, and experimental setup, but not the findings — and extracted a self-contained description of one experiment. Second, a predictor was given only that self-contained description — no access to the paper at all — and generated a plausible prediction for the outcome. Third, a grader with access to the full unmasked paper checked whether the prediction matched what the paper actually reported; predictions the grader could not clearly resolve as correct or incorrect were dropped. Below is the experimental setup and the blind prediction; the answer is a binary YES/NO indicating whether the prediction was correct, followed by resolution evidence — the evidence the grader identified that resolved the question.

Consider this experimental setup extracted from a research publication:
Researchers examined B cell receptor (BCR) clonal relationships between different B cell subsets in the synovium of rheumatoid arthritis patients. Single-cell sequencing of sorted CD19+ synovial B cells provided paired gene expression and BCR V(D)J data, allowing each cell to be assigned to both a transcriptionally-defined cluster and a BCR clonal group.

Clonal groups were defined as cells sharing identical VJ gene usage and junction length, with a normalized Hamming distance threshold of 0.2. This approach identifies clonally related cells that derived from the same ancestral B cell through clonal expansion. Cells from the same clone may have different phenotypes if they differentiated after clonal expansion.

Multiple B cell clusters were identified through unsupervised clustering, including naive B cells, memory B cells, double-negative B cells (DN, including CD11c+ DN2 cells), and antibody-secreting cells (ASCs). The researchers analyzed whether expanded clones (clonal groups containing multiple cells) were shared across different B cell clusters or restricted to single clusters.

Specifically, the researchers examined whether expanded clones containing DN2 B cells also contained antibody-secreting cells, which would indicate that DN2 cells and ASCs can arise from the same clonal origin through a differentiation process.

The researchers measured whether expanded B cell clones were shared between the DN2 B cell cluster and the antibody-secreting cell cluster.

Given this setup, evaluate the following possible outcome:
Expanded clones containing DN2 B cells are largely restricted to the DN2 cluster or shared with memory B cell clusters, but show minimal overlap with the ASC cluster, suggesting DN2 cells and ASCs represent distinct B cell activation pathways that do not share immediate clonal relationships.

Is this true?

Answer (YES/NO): NO